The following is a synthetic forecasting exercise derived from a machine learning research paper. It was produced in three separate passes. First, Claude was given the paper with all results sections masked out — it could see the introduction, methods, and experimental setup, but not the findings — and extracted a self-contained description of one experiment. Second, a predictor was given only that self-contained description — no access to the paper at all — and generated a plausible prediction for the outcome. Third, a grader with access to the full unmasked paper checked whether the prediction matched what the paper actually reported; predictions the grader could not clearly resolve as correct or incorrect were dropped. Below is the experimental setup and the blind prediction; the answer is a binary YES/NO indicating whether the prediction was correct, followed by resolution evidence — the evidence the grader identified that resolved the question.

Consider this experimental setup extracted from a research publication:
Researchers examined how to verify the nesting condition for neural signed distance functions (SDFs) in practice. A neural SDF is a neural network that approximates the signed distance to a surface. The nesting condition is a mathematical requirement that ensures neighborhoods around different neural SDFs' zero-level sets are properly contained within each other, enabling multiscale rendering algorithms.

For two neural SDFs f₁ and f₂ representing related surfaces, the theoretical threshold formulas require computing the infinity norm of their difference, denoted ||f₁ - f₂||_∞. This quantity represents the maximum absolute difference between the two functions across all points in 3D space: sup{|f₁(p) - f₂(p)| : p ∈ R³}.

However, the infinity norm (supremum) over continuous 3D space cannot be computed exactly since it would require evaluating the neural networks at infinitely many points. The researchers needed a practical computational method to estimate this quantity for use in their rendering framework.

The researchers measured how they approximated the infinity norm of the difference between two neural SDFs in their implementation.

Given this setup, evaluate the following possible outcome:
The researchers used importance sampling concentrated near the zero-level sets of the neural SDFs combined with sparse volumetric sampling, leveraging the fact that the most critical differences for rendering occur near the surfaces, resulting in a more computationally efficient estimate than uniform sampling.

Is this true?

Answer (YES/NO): NO